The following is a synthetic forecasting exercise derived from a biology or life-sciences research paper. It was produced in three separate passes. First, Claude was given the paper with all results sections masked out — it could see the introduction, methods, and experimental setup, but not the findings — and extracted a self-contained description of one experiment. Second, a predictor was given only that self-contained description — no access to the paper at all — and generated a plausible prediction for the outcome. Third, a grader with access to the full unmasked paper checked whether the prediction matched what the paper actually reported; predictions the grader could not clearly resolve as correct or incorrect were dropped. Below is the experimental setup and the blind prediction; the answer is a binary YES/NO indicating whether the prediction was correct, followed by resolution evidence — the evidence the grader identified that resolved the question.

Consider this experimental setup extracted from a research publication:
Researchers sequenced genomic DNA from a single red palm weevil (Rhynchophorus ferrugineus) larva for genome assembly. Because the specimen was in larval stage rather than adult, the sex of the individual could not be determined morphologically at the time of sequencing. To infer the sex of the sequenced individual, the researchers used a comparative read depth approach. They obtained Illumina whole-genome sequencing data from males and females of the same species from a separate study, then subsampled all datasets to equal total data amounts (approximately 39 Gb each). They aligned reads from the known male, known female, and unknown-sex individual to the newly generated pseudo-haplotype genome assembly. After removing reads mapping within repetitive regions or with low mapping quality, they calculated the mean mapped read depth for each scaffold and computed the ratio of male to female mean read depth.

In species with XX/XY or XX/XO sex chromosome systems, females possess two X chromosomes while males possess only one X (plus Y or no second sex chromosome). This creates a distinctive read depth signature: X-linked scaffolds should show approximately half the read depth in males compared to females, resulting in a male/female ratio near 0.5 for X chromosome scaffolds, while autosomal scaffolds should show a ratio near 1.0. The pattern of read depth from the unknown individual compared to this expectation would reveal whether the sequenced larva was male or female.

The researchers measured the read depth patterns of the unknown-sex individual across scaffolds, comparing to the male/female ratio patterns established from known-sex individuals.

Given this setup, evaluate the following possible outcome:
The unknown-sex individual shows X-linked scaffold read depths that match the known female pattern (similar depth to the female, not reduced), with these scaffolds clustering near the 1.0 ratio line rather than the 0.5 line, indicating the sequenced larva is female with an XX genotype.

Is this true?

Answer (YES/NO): YES